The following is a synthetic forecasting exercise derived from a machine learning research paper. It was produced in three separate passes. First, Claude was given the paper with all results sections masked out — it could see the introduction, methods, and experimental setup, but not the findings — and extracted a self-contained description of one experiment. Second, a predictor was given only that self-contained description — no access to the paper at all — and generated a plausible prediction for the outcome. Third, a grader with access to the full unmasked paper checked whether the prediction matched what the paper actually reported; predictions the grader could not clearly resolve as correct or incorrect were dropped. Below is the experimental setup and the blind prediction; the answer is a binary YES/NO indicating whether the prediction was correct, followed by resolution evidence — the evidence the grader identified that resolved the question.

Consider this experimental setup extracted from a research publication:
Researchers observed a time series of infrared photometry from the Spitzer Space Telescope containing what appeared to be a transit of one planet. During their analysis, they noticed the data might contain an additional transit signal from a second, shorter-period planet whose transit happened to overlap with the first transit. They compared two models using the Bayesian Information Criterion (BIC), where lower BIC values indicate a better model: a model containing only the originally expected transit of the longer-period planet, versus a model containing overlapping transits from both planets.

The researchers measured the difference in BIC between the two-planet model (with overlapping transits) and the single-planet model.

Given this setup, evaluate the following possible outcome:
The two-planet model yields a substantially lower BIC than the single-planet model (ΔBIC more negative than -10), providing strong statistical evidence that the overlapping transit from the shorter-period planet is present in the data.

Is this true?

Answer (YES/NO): YES